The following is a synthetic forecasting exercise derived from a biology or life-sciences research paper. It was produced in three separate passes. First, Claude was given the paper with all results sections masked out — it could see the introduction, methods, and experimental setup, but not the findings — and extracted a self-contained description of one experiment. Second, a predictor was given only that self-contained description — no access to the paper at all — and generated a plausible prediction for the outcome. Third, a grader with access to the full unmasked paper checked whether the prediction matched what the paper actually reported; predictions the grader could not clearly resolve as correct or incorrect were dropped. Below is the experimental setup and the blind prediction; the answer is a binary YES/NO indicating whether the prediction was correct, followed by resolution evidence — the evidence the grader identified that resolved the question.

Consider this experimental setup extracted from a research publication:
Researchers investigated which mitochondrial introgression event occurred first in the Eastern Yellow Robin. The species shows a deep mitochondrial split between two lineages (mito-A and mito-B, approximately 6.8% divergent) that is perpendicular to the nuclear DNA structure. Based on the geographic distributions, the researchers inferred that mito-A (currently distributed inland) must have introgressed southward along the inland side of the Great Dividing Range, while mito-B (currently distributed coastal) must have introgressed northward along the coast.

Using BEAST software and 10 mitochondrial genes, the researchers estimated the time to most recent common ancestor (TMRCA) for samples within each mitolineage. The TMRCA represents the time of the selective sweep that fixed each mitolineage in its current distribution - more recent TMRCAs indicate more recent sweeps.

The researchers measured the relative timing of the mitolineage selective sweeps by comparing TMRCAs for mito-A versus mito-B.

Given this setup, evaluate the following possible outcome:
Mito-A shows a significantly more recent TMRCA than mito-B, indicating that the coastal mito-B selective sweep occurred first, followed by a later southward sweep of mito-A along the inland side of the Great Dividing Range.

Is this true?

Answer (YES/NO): NO